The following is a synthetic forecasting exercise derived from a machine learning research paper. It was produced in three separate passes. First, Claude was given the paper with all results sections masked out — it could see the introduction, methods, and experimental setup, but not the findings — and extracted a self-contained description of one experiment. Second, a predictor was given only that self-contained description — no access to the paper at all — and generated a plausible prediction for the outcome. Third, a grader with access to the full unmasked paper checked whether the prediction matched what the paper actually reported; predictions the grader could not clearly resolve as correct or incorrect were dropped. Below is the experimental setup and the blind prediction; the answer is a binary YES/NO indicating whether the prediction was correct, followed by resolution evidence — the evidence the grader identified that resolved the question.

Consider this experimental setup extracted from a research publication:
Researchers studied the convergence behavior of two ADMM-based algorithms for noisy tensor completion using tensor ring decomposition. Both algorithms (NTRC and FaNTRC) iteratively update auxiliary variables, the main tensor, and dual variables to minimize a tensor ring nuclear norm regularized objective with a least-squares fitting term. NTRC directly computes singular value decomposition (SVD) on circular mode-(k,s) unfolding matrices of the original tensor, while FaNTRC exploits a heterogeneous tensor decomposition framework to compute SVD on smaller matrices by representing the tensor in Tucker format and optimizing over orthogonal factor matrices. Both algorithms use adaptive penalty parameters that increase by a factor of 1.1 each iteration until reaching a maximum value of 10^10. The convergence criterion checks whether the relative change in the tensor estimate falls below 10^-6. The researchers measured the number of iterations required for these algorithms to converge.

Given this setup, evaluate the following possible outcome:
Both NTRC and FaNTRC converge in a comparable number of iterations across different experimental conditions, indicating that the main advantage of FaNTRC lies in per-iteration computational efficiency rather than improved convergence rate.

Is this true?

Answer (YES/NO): YES